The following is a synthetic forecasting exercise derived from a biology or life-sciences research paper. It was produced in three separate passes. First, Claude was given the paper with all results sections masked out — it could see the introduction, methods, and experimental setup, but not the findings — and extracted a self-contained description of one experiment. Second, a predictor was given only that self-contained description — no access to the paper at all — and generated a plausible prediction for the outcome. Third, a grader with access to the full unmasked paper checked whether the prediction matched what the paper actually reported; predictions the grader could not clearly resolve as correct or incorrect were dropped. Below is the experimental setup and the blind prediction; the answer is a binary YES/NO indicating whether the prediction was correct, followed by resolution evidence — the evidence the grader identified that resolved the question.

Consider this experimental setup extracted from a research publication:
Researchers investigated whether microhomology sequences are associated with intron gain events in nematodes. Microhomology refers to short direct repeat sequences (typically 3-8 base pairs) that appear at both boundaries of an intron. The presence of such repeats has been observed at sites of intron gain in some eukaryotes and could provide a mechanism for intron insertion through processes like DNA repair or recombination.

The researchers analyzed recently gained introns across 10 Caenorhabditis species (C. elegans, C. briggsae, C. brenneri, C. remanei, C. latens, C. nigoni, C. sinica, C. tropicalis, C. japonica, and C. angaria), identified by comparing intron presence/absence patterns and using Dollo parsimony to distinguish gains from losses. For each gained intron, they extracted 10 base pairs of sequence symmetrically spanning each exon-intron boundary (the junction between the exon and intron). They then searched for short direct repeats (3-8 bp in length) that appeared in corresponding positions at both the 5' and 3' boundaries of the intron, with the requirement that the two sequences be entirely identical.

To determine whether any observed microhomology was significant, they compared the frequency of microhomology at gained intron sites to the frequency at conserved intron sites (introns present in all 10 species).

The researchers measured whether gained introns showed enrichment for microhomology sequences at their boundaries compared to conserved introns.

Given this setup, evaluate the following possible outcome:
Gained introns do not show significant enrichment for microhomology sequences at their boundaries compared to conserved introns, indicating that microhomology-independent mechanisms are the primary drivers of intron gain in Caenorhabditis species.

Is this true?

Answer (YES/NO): NO